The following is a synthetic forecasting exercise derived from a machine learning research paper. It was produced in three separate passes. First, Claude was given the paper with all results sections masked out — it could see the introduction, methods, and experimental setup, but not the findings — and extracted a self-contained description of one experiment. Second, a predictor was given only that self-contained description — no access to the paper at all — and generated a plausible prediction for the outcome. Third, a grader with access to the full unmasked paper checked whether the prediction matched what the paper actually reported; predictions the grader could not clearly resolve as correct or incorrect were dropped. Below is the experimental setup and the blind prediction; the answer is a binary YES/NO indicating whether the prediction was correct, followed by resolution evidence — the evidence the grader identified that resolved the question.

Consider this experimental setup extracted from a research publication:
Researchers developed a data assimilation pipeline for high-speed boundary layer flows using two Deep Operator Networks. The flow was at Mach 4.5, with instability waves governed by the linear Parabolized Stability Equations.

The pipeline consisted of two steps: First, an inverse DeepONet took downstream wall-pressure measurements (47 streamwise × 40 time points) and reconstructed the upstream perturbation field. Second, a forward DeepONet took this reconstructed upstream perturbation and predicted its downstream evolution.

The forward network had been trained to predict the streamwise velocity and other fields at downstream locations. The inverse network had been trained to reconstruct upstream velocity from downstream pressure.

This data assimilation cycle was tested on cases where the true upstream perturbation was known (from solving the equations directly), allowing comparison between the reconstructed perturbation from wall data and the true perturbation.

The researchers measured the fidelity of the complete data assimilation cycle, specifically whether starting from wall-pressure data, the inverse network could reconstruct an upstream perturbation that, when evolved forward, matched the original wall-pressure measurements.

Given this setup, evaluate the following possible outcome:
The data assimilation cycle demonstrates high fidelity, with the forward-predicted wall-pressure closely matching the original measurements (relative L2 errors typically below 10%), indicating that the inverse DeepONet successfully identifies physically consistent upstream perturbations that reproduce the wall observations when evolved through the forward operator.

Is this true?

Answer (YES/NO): NO